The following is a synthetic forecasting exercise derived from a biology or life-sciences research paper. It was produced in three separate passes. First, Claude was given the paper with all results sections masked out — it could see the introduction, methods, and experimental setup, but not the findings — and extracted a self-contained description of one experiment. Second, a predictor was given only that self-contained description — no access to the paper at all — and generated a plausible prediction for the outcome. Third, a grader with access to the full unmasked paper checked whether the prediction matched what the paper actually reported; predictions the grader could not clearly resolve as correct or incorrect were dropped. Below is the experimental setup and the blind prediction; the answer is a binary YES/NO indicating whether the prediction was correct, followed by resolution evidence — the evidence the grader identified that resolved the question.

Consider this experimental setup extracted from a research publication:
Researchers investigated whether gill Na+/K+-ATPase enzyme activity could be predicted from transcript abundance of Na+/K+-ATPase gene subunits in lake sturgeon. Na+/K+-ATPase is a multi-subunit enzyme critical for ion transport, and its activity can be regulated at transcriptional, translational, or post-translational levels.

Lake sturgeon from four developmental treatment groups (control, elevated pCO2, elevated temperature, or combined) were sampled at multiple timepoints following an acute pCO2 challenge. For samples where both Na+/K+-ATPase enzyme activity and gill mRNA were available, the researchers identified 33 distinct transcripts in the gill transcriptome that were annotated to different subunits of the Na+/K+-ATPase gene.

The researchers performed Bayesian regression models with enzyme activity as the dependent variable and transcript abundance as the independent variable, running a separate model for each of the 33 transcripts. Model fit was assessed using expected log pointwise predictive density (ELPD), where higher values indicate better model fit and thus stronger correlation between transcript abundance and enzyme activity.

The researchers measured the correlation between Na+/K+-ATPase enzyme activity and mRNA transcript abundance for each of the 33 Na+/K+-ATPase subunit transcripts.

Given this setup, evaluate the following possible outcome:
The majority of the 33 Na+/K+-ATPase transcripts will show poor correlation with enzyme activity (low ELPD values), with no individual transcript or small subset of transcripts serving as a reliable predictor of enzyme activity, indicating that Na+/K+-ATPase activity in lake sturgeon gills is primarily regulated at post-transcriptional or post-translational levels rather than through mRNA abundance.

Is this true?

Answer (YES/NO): NO